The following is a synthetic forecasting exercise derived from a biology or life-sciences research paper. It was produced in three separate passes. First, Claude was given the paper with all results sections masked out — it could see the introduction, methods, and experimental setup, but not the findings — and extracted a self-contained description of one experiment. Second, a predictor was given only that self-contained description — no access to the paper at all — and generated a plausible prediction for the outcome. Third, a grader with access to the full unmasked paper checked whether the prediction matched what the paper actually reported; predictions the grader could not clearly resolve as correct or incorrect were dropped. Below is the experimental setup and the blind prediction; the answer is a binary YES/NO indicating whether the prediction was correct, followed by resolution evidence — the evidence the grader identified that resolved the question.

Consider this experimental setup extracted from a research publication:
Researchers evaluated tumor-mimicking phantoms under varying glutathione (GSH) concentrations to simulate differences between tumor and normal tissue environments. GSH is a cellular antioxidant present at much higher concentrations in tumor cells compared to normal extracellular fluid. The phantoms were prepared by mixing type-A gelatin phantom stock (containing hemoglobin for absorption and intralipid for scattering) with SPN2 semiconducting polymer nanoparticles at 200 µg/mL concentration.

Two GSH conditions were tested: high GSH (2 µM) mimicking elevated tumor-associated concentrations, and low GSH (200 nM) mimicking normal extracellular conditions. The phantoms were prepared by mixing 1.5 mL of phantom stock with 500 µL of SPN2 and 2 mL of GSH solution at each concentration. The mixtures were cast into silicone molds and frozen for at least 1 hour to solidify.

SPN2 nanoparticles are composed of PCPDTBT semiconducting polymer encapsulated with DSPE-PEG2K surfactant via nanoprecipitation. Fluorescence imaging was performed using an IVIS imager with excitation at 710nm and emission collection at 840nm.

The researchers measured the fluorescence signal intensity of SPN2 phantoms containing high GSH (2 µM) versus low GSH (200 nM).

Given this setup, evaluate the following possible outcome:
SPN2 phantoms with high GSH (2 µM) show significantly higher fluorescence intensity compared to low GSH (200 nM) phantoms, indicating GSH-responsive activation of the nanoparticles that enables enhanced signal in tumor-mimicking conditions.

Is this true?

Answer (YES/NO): NO